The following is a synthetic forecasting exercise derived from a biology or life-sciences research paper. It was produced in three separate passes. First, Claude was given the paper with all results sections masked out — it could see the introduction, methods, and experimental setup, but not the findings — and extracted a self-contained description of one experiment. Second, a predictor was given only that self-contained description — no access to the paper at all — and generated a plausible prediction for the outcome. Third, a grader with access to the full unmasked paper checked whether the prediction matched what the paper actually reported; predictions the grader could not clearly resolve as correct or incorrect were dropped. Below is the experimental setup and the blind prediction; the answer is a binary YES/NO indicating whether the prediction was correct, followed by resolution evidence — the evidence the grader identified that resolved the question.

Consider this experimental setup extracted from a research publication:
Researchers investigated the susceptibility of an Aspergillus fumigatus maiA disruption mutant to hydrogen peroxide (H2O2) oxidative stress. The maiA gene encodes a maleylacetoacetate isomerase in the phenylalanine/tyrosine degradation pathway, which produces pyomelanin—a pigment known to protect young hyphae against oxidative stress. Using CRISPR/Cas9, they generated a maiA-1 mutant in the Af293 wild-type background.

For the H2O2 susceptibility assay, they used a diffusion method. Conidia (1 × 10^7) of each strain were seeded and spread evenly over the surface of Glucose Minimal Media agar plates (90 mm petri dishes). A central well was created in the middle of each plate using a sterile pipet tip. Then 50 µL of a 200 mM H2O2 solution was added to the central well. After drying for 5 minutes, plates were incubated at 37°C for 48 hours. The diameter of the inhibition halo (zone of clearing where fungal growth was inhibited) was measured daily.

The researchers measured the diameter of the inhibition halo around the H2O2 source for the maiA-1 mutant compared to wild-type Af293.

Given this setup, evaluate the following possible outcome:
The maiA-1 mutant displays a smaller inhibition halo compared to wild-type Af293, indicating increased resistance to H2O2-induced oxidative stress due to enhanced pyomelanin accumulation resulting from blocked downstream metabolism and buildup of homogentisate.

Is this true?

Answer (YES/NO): NO